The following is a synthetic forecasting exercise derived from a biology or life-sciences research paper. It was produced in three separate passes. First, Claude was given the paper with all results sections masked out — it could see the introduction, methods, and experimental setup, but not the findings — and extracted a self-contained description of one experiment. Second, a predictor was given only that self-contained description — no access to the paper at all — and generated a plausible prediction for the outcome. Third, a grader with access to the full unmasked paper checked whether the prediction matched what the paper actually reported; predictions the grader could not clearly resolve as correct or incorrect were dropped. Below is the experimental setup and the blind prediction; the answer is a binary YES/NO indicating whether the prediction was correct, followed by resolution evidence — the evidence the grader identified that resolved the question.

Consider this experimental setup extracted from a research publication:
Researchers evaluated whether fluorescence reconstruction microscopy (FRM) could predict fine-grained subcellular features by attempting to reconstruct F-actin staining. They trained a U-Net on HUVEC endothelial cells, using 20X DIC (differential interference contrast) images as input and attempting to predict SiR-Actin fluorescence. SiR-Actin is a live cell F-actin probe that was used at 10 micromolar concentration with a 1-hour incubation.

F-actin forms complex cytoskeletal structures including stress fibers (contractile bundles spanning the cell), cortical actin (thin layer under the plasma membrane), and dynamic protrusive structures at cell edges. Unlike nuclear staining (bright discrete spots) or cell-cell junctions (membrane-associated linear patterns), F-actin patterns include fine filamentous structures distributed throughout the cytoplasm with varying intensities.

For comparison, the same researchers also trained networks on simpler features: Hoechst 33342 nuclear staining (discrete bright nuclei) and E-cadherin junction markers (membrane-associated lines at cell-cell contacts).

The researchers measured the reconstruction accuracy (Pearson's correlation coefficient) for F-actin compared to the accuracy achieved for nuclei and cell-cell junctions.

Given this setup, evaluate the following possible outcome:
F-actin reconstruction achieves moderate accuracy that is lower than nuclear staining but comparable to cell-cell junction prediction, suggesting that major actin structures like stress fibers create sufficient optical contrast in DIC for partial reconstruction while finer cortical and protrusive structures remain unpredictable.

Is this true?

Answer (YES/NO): NO